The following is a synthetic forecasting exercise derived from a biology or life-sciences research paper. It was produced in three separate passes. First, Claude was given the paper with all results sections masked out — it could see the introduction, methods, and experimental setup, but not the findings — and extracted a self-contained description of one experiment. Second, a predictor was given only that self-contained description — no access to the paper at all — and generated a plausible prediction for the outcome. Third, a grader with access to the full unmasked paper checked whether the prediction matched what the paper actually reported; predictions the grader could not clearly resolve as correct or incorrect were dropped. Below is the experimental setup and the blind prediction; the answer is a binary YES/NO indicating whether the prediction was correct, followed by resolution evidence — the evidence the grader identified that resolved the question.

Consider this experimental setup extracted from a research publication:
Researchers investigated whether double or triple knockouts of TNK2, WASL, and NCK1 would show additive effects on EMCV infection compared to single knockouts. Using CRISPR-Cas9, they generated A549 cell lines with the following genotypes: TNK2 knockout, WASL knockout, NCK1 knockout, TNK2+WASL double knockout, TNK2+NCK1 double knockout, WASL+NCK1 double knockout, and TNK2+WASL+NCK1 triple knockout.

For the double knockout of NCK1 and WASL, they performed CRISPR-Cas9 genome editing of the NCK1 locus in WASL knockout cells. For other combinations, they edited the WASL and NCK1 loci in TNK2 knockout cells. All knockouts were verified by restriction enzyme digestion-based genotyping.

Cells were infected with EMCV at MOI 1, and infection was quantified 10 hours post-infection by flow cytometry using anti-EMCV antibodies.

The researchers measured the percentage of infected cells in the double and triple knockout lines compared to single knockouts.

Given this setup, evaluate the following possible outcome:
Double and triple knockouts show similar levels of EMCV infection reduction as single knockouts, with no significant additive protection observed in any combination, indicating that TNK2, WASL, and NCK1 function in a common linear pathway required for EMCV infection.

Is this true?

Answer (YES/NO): YES